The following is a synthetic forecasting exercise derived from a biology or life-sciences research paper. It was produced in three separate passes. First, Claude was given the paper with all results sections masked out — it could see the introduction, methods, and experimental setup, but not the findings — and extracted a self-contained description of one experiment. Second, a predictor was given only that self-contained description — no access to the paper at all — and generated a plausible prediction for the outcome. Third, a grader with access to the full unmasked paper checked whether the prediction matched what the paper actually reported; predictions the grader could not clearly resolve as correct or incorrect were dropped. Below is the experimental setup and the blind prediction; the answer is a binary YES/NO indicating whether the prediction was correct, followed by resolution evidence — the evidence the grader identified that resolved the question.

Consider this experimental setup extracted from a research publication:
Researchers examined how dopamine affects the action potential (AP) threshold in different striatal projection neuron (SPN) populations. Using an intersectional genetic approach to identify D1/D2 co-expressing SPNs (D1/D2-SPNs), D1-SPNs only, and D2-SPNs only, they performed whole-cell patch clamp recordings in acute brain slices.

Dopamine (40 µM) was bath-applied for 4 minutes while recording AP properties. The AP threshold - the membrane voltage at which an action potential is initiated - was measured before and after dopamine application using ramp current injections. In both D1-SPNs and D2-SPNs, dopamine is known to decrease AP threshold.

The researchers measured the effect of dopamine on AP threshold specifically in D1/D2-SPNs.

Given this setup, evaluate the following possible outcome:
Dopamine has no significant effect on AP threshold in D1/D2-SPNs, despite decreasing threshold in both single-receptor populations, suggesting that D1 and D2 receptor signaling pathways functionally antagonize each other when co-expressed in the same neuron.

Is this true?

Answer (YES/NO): NO